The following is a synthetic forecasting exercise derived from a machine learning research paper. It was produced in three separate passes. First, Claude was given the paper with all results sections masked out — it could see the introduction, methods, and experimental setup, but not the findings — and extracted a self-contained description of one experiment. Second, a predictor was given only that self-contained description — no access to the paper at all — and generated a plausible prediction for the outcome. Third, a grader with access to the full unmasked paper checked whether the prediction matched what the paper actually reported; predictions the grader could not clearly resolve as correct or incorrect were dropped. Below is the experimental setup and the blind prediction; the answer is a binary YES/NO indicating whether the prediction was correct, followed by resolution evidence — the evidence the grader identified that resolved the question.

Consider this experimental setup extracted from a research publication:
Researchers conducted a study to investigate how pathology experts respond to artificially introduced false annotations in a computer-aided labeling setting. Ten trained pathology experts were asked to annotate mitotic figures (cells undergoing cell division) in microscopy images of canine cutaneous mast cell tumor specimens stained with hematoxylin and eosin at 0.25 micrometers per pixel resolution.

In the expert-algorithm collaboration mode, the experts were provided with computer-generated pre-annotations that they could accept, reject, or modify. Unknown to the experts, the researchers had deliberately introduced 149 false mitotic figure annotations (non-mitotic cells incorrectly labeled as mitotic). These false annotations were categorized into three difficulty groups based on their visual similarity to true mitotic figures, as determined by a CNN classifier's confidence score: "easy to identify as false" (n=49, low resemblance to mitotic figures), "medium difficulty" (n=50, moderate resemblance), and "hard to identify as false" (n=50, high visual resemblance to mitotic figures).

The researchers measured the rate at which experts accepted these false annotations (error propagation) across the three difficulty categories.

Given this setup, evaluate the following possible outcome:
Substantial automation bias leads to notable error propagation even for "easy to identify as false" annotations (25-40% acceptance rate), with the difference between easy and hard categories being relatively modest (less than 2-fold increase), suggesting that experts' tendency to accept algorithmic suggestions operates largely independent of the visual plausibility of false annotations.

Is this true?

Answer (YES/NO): NO